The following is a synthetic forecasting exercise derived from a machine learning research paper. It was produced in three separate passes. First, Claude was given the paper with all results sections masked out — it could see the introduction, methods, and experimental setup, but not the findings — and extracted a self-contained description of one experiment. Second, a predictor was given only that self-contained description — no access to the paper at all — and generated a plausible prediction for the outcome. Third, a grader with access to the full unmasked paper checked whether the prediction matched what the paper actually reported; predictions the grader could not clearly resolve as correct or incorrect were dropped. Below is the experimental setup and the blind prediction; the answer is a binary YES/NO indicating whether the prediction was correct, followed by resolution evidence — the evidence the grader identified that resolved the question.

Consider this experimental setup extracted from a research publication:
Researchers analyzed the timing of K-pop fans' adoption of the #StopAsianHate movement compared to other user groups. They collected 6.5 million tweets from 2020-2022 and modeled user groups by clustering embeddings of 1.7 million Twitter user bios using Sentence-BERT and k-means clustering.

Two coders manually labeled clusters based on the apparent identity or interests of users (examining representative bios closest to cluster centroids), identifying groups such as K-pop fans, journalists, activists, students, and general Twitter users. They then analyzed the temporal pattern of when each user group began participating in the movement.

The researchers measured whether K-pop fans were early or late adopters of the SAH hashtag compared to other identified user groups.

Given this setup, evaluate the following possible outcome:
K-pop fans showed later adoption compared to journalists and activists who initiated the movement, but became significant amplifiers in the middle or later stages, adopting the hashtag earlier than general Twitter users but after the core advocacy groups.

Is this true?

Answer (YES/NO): NO